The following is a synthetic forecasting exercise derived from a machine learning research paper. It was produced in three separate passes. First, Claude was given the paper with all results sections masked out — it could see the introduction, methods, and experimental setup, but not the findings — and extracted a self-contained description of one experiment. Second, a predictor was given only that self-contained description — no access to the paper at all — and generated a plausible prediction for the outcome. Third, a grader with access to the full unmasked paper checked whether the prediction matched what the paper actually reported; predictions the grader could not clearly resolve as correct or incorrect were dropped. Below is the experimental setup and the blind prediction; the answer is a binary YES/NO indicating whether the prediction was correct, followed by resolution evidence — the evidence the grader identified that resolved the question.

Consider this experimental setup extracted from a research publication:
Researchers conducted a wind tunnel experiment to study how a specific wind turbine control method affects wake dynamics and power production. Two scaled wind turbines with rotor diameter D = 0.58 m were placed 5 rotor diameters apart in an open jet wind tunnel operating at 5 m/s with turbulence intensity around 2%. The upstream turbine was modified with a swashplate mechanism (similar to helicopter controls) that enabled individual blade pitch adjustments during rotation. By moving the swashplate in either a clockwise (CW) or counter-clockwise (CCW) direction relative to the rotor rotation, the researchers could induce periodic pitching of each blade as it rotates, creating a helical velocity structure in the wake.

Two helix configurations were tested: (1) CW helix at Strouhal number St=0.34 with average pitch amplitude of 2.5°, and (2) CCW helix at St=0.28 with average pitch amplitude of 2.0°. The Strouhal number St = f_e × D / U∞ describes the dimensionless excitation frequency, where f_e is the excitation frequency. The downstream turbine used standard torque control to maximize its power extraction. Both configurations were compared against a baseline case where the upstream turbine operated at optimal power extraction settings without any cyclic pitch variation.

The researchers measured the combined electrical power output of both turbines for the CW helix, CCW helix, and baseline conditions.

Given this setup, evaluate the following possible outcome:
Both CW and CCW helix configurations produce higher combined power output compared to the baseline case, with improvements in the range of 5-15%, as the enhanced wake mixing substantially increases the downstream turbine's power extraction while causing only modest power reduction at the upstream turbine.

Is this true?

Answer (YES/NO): NO